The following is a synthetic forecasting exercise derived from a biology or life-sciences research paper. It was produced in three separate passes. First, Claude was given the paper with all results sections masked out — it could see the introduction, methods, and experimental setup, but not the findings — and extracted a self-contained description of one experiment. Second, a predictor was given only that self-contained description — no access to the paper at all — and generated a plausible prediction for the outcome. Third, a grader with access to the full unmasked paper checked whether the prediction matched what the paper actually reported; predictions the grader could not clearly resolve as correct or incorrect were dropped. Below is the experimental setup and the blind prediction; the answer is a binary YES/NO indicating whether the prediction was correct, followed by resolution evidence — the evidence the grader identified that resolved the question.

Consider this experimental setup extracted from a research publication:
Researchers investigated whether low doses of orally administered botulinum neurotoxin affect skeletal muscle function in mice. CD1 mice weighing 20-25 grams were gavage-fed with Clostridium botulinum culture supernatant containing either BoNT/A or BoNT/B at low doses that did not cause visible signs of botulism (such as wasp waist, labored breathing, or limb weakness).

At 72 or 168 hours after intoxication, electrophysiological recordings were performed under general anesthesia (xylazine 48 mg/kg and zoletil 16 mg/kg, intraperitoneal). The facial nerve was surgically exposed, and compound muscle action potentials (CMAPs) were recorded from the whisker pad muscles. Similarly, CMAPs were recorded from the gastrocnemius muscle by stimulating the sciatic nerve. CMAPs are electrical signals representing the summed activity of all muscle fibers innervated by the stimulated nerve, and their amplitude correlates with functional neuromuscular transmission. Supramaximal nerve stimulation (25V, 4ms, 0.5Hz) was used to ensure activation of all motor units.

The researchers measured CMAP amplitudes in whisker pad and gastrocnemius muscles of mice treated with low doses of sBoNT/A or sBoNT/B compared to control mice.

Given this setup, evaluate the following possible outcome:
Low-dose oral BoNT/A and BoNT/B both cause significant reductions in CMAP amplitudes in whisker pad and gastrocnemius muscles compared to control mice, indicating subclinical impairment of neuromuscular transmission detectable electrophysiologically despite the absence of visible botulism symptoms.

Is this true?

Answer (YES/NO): NO